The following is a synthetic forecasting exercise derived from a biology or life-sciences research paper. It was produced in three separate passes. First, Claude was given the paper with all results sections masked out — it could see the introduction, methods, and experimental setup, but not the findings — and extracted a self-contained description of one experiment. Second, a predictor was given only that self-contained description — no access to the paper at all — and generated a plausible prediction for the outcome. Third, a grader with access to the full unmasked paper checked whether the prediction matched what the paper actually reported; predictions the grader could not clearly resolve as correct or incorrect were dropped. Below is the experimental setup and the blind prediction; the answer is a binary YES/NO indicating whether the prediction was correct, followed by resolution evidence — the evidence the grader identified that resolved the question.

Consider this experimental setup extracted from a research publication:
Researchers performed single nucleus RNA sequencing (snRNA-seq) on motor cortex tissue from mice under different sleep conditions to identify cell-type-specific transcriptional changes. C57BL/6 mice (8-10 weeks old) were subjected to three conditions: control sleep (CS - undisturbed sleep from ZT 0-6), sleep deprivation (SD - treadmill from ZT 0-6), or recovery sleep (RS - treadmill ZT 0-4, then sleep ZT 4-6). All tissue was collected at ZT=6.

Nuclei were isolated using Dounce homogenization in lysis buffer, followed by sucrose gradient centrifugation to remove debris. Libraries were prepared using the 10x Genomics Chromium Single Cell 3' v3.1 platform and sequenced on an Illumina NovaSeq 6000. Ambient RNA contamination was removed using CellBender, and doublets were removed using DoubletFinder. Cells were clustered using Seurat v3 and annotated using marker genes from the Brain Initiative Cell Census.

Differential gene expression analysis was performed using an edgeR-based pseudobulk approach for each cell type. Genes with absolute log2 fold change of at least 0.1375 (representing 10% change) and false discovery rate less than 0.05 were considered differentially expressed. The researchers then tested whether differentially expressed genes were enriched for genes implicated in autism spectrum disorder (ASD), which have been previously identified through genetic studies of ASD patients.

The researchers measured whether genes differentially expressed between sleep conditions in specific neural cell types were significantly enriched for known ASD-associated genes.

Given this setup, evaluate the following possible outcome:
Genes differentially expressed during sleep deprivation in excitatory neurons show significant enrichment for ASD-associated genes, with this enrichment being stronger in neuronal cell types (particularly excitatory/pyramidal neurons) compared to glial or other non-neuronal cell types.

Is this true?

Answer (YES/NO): YES